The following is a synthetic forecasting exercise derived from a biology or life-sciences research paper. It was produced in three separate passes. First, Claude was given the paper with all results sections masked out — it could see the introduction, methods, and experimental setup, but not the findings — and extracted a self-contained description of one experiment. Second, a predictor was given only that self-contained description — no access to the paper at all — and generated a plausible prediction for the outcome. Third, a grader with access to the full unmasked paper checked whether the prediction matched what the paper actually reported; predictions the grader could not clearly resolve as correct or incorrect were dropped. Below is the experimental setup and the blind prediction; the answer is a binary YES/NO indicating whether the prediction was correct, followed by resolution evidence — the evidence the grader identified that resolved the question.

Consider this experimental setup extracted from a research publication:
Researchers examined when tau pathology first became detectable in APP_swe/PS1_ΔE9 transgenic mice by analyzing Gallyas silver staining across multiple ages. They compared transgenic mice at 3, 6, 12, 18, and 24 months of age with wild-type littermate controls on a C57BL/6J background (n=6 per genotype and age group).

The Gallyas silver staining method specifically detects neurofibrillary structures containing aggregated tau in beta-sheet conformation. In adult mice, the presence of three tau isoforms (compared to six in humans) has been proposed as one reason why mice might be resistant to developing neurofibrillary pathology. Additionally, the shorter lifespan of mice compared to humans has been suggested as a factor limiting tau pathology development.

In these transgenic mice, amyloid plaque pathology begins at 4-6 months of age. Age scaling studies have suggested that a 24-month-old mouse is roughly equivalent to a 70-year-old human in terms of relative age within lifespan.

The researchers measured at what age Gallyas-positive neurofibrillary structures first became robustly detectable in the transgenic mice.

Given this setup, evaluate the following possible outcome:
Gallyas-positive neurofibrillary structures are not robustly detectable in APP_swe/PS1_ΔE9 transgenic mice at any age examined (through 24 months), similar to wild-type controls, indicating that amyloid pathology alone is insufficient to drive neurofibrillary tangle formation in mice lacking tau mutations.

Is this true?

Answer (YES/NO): NO